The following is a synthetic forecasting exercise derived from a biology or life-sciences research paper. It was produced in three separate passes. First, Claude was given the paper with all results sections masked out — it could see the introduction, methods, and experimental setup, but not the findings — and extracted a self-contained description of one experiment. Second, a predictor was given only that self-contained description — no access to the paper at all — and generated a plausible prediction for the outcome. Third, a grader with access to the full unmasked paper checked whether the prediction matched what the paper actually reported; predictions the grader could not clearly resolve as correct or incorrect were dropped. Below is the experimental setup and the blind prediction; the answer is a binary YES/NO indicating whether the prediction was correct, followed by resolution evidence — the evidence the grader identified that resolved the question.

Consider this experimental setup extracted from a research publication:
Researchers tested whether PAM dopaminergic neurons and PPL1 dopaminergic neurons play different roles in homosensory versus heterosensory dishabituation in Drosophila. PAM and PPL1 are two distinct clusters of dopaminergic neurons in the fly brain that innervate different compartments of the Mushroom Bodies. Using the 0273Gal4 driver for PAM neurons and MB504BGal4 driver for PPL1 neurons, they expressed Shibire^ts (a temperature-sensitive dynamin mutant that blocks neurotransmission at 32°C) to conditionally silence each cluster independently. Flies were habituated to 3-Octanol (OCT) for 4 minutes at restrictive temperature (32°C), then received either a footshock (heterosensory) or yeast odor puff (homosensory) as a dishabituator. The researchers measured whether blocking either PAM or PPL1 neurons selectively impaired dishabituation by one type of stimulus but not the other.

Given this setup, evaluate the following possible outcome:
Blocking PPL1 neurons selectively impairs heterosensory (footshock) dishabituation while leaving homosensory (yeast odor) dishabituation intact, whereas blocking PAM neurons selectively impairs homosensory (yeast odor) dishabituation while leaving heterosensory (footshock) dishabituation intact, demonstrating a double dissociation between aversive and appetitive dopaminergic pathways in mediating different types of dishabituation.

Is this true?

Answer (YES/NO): YES